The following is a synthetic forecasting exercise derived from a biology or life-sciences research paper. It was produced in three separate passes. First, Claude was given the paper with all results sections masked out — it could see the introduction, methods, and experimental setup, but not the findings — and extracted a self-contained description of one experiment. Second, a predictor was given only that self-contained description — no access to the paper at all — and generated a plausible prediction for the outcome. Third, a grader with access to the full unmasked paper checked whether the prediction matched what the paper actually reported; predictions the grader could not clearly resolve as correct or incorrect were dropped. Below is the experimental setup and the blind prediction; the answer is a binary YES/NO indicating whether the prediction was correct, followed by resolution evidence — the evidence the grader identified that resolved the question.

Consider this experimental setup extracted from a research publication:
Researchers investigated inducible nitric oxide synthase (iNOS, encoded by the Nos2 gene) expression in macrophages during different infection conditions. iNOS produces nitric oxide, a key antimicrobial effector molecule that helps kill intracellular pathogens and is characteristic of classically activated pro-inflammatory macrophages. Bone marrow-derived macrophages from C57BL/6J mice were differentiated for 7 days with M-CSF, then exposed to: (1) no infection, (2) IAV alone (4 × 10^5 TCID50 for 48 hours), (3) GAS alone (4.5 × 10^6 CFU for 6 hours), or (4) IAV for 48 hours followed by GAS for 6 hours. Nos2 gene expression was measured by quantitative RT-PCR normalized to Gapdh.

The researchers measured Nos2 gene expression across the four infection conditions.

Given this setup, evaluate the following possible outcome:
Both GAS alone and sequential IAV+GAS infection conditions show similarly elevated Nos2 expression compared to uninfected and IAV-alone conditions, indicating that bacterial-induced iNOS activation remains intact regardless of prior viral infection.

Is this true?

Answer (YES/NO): NO